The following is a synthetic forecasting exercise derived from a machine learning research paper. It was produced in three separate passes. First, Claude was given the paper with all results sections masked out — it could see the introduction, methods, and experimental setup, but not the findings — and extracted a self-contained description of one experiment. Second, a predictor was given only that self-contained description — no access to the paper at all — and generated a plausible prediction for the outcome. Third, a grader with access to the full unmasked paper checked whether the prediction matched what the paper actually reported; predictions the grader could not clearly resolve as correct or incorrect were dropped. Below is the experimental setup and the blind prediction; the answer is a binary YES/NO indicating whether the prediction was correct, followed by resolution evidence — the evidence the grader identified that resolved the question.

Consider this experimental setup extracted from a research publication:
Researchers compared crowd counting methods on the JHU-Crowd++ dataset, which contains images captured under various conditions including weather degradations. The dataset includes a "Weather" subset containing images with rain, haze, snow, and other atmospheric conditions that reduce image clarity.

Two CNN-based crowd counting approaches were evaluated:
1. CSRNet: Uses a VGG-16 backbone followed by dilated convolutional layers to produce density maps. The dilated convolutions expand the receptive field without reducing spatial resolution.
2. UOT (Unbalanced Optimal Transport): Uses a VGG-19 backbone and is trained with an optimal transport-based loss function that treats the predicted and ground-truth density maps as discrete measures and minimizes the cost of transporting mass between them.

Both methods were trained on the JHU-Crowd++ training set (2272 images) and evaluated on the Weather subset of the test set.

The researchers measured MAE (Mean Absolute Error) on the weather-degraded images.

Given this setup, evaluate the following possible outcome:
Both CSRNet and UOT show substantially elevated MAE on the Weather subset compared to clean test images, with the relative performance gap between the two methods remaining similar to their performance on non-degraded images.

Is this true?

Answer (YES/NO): NO